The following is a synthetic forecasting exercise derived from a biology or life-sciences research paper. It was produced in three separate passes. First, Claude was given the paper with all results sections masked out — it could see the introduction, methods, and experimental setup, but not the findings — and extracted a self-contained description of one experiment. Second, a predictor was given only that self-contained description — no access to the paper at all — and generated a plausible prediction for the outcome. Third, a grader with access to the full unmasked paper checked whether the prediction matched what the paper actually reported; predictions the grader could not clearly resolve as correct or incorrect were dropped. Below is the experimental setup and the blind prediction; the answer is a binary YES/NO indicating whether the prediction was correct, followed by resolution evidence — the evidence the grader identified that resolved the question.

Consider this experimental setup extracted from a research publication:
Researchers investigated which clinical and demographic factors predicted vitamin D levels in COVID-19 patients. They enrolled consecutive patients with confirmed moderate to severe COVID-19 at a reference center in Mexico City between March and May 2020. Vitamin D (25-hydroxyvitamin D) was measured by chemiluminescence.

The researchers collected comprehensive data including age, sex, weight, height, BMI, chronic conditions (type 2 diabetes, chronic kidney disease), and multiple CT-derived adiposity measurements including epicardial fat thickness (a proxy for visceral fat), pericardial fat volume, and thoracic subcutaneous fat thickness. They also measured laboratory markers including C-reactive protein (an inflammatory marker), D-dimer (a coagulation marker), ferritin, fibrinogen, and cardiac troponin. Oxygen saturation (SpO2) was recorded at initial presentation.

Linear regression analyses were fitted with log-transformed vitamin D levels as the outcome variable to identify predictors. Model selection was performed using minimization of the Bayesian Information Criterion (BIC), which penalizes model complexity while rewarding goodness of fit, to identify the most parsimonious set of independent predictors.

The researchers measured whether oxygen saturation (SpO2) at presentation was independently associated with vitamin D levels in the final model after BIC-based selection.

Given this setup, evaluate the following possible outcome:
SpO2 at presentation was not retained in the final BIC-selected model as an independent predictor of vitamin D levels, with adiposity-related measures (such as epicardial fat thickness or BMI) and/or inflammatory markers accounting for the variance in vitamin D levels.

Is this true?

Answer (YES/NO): YES